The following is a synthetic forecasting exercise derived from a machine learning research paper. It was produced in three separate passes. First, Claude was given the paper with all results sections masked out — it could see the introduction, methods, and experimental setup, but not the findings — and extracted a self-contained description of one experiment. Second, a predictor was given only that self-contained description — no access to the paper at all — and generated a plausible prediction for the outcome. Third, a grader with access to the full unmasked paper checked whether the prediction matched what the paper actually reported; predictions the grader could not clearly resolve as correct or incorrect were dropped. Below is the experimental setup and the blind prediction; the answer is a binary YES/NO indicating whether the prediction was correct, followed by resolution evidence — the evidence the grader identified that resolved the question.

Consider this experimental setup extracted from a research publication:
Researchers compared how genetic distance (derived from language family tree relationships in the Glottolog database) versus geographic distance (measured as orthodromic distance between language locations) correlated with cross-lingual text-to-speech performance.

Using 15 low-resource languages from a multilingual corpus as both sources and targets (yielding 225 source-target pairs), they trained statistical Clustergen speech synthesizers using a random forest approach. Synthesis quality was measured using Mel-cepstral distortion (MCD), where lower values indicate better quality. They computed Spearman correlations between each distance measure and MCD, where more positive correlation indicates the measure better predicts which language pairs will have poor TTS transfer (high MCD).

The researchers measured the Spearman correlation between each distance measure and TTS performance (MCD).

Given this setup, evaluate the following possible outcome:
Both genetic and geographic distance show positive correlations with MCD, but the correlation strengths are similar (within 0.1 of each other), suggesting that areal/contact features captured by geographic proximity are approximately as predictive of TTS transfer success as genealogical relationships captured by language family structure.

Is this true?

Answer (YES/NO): NO